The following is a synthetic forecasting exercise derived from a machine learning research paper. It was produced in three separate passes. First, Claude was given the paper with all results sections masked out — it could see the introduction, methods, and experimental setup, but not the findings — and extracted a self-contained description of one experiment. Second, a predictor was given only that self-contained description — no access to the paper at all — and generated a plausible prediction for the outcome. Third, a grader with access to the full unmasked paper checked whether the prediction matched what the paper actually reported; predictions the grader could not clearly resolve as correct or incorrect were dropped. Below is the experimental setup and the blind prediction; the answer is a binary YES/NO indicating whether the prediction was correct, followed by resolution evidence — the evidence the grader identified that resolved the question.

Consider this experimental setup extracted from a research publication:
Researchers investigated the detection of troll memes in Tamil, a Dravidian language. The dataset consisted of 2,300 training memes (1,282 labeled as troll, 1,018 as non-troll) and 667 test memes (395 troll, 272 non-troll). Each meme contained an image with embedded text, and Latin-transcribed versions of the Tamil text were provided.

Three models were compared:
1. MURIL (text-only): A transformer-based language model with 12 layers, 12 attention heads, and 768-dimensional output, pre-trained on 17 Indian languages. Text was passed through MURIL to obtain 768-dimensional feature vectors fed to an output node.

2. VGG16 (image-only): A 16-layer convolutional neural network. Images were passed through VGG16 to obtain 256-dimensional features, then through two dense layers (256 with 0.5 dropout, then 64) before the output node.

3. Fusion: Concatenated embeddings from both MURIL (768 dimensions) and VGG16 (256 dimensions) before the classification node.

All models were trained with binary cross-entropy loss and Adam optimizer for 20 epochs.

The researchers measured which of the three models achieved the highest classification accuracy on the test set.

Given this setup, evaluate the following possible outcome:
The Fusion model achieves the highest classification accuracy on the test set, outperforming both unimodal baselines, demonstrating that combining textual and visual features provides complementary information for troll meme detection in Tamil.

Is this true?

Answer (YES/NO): NO